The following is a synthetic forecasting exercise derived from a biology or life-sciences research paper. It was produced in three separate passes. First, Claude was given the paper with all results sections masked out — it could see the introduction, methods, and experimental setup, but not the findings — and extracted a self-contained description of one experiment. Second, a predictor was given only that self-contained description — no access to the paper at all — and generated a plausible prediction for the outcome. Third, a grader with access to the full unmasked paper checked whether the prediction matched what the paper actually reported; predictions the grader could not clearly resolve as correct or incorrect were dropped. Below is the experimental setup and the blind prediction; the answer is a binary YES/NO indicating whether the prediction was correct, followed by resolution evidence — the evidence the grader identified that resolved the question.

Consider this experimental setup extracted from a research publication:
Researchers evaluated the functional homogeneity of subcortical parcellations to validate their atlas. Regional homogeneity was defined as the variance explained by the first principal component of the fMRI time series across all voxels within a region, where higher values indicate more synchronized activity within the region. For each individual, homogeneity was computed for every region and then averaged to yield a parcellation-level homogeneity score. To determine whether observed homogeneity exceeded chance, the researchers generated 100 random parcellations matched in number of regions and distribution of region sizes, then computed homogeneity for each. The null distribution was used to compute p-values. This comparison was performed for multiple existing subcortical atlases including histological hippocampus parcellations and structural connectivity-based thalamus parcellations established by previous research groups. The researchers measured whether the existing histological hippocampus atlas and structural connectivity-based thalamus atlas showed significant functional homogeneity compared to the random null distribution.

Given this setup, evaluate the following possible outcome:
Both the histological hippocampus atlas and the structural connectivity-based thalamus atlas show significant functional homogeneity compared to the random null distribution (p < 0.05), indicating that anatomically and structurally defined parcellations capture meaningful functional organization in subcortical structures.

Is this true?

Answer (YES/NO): NO